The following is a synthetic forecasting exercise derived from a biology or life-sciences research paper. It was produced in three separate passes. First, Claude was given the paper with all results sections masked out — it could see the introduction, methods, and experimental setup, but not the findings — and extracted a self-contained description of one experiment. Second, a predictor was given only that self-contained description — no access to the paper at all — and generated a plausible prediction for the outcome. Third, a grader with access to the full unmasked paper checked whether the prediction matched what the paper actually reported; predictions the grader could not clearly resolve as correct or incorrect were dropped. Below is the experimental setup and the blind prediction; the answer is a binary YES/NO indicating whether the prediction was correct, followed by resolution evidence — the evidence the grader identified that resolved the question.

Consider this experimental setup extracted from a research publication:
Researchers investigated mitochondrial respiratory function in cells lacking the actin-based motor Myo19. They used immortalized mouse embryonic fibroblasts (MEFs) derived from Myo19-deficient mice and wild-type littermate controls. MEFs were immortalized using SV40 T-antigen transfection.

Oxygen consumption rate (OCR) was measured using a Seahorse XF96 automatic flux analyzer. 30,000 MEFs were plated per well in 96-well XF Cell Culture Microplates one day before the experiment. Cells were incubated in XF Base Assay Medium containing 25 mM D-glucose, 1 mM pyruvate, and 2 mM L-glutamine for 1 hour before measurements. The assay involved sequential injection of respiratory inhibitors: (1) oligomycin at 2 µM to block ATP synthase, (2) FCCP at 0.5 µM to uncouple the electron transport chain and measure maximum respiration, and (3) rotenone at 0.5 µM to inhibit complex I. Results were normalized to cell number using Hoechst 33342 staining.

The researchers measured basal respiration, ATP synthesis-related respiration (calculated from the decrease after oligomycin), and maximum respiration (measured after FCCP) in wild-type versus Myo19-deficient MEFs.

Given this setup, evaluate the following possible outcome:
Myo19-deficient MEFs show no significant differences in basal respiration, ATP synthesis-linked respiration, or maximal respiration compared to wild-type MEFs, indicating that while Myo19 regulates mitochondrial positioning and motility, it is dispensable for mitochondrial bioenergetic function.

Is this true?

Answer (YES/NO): NO